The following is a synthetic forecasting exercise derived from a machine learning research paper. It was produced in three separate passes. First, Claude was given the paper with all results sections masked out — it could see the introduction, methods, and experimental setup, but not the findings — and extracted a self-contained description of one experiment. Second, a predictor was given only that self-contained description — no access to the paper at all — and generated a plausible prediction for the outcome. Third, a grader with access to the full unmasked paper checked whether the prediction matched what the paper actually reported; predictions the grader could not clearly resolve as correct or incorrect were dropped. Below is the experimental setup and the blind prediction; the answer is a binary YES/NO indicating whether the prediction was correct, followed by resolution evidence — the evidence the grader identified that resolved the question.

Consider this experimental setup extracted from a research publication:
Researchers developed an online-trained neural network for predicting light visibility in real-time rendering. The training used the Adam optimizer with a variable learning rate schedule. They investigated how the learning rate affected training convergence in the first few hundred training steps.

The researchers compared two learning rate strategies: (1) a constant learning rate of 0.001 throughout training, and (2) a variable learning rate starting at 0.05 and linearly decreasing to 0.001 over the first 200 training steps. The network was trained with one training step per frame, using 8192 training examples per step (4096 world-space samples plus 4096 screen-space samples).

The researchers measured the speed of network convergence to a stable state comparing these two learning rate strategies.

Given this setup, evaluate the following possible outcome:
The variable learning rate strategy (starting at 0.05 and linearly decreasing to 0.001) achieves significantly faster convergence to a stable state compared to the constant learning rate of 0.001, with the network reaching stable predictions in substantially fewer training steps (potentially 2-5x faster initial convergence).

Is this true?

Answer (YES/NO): YES